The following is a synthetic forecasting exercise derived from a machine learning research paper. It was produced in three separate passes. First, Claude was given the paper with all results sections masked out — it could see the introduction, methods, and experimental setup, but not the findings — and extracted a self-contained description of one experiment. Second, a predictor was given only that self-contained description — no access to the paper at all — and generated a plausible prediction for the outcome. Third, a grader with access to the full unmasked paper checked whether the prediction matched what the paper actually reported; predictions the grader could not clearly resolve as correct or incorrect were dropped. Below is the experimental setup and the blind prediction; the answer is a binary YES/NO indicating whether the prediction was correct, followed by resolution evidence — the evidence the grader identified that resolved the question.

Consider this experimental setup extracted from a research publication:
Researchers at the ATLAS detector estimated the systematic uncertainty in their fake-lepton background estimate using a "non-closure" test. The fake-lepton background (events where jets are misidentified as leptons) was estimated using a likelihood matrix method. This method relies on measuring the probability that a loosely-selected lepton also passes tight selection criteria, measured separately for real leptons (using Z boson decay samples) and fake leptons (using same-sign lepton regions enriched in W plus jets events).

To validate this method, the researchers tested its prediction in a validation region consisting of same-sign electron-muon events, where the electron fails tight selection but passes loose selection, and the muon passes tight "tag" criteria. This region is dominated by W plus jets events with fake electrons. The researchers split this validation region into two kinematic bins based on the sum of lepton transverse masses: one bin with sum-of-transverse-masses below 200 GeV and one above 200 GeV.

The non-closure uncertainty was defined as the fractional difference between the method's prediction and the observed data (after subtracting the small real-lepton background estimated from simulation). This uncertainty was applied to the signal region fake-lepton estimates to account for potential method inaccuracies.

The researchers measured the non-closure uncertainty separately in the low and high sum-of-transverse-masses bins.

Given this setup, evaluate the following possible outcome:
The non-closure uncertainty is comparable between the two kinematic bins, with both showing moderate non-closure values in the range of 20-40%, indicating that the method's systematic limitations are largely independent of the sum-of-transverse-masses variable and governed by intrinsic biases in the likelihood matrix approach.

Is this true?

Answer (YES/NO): NO